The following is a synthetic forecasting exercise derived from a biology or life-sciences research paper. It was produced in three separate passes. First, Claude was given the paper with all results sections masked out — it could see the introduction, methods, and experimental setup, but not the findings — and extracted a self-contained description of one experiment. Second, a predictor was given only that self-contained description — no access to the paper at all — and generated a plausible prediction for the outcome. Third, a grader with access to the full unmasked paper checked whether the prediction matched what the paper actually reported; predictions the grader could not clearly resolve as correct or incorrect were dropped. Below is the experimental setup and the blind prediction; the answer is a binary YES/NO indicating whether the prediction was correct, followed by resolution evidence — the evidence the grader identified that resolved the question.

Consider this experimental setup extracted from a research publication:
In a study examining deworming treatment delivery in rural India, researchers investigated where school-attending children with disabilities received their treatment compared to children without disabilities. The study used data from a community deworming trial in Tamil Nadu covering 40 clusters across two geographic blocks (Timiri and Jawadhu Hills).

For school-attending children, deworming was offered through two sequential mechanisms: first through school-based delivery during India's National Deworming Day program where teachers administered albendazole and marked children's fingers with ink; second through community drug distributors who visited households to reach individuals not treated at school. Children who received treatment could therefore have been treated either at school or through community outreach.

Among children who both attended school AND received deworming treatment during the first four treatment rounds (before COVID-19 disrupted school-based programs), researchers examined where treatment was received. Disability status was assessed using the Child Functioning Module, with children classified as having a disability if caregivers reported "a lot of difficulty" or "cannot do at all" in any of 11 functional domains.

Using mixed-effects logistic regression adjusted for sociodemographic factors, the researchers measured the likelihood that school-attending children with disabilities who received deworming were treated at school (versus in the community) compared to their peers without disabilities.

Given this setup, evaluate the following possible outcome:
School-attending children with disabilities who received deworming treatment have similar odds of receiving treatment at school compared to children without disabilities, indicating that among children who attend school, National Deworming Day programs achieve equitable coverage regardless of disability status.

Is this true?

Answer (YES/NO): NO